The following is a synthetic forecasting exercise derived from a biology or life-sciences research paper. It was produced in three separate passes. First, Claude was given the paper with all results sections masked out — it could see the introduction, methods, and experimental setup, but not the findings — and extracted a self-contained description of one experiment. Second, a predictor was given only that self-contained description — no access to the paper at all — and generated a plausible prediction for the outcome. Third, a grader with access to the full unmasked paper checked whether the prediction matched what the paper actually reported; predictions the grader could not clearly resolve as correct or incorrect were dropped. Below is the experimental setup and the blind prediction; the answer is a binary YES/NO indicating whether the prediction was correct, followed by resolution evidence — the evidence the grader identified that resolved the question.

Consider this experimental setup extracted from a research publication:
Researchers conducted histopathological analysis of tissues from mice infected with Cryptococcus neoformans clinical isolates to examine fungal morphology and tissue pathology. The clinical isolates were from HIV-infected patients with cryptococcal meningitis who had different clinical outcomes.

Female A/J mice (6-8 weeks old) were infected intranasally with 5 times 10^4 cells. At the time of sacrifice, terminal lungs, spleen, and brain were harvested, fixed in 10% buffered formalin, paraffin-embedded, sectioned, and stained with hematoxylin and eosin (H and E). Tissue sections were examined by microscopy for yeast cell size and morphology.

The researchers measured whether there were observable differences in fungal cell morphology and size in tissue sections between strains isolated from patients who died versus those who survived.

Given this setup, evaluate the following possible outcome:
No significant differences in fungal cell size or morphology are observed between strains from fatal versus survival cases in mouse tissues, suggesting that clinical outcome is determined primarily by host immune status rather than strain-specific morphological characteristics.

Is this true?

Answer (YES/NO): NO